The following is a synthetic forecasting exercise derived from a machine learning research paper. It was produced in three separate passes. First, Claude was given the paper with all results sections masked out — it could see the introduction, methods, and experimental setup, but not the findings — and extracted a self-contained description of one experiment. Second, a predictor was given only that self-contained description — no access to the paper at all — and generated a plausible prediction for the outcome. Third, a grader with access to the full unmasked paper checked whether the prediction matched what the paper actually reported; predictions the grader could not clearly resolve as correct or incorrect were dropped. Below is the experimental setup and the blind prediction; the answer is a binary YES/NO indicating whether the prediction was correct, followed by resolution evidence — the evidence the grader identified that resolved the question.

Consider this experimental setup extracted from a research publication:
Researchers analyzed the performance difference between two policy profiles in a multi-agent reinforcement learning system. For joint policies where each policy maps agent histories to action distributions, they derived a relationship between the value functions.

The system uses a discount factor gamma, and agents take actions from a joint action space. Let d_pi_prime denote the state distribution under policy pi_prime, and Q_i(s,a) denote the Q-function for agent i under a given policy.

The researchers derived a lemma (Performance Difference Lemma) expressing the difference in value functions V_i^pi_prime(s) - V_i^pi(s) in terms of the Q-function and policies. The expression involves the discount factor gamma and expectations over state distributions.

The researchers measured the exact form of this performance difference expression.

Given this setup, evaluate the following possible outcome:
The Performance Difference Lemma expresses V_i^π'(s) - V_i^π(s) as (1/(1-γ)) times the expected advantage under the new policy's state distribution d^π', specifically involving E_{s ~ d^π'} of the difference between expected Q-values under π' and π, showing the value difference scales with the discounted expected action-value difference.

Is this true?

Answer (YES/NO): YES